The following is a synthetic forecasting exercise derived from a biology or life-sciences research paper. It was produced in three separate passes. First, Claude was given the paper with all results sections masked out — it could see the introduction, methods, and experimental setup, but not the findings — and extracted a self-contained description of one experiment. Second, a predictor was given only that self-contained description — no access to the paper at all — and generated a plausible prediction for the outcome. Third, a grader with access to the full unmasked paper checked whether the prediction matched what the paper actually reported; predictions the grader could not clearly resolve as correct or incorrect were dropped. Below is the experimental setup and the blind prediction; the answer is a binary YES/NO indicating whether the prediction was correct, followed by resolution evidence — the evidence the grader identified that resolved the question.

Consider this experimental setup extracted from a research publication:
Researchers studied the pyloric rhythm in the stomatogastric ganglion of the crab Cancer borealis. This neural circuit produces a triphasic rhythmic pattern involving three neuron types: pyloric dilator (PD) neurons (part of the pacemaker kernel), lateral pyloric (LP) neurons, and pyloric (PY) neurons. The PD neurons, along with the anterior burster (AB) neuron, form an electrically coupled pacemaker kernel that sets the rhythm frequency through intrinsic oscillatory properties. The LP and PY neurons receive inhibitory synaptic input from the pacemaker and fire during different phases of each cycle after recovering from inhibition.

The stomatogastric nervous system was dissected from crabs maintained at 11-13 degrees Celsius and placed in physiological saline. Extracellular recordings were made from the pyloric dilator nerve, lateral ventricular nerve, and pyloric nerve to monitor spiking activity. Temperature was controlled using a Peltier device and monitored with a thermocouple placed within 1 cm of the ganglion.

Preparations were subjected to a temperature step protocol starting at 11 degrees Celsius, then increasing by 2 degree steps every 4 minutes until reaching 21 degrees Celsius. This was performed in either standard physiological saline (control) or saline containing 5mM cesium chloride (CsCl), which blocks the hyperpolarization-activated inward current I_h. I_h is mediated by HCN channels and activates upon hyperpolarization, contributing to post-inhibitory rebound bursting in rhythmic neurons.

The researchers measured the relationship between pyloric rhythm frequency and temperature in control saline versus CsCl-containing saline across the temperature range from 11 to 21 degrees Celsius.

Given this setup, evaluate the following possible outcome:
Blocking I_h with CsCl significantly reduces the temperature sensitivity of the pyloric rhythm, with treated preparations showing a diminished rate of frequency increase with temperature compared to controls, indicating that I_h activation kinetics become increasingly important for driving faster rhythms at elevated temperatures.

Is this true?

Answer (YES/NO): YES